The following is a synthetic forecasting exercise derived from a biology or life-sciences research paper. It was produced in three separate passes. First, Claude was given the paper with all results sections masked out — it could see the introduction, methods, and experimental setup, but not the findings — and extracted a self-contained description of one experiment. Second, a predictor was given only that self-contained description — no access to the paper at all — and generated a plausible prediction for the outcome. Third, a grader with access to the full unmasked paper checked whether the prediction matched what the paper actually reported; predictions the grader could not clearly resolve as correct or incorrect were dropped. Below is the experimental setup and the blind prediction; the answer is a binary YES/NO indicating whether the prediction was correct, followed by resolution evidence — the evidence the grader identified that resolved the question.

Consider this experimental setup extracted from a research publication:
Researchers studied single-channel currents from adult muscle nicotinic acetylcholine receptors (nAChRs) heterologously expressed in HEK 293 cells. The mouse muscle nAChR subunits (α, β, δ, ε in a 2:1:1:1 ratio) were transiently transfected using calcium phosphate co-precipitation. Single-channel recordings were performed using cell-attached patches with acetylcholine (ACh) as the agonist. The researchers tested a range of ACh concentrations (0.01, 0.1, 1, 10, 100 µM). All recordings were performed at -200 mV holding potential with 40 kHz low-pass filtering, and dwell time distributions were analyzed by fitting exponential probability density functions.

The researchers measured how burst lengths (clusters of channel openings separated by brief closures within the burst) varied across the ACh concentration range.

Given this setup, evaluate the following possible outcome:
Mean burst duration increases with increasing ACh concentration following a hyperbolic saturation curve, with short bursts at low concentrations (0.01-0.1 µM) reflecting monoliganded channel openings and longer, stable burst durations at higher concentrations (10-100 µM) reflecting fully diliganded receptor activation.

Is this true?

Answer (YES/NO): NO